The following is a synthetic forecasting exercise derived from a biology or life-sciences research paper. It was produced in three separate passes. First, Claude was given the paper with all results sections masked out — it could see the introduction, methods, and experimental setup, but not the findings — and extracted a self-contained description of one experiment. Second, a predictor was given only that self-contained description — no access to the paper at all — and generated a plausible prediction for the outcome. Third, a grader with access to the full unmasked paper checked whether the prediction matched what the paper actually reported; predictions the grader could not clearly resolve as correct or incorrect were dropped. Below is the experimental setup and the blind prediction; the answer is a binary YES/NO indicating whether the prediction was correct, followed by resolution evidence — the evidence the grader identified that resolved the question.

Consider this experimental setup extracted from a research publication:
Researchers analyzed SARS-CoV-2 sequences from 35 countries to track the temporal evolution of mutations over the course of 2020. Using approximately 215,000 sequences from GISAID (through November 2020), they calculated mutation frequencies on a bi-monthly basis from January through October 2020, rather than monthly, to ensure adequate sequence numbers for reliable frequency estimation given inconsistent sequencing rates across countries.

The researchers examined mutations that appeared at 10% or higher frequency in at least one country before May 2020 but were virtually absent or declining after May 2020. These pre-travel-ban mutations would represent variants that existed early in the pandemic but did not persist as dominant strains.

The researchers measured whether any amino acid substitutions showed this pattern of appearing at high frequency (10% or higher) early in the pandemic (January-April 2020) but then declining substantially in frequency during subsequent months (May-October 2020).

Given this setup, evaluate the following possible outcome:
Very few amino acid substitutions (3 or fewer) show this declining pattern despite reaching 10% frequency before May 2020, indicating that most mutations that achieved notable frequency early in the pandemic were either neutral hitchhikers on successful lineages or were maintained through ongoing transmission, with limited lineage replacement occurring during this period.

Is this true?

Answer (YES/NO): NO